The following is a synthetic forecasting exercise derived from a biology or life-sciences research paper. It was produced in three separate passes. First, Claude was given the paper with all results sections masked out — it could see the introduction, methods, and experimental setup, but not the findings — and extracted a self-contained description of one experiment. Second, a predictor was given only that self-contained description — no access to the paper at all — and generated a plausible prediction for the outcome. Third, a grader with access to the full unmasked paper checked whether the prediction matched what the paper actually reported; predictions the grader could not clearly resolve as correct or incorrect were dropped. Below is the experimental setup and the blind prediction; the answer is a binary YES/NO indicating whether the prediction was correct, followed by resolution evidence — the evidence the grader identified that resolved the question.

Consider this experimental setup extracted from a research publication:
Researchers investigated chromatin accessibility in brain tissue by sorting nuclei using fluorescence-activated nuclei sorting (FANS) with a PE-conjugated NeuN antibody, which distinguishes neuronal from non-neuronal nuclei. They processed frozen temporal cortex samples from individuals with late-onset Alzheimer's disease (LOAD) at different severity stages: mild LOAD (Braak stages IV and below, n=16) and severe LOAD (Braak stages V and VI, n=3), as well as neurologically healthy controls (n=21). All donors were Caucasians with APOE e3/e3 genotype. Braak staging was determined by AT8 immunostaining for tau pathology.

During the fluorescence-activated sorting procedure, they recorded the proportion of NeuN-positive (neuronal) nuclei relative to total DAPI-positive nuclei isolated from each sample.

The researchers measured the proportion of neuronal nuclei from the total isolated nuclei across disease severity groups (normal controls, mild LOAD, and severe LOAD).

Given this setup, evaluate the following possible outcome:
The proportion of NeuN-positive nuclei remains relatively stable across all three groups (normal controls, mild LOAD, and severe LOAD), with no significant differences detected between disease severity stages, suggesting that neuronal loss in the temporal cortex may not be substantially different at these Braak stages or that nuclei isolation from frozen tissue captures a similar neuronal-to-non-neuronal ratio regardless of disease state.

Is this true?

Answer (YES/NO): NO